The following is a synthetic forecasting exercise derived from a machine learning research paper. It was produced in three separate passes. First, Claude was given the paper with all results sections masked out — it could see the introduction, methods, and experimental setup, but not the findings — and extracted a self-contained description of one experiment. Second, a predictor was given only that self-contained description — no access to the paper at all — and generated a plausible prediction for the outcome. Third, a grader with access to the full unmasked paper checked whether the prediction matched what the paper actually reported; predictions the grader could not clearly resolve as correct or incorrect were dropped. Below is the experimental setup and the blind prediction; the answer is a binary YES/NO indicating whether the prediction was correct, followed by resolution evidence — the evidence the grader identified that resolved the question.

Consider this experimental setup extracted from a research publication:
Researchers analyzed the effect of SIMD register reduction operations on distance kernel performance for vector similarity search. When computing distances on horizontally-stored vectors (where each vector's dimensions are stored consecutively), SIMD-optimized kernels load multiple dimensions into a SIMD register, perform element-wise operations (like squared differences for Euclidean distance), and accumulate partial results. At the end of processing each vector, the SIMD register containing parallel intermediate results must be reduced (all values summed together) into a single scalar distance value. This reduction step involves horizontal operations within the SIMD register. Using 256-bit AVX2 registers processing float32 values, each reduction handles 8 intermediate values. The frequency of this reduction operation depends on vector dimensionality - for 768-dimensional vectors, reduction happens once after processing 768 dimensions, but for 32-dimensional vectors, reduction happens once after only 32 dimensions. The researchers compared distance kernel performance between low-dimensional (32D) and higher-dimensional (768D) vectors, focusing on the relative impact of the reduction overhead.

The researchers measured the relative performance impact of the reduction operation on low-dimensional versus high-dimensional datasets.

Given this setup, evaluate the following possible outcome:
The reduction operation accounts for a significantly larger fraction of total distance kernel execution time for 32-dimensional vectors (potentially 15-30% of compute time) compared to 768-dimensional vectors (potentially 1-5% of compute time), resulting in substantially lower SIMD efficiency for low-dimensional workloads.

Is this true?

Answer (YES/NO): NO